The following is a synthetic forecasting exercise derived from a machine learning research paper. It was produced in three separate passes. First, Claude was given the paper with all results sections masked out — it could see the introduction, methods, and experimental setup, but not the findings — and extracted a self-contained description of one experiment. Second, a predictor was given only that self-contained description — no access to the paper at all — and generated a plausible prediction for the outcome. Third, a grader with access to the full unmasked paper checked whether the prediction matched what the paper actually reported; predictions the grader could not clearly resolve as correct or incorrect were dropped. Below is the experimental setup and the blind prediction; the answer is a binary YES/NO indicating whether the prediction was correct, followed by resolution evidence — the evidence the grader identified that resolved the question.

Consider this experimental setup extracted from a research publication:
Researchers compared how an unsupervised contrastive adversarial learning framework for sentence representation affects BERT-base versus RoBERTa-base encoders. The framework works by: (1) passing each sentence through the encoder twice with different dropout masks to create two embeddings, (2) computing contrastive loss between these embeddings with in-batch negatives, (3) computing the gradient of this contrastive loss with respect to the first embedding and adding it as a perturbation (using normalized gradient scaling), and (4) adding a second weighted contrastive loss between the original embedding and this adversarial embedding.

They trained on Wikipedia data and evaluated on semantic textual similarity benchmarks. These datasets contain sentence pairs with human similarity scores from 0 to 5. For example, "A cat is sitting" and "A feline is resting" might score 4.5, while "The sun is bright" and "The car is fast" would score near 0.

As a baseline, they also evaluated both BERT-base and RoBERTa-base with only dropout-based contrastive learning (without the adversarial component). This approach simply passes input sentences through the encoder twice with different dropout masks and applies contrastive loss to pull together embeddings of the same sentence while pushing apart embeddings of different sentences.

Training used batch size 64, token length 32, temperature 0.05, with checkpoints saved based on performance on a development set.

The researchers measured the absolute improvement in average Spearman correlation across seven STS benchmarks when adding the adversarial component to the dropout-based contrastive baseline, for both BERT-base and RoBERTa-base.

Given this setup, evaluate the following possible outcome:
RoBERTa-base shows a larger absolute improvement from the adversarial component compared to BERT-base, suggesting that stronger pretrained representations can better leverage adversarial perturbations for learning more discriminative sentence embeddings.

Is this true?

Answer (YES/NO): NO